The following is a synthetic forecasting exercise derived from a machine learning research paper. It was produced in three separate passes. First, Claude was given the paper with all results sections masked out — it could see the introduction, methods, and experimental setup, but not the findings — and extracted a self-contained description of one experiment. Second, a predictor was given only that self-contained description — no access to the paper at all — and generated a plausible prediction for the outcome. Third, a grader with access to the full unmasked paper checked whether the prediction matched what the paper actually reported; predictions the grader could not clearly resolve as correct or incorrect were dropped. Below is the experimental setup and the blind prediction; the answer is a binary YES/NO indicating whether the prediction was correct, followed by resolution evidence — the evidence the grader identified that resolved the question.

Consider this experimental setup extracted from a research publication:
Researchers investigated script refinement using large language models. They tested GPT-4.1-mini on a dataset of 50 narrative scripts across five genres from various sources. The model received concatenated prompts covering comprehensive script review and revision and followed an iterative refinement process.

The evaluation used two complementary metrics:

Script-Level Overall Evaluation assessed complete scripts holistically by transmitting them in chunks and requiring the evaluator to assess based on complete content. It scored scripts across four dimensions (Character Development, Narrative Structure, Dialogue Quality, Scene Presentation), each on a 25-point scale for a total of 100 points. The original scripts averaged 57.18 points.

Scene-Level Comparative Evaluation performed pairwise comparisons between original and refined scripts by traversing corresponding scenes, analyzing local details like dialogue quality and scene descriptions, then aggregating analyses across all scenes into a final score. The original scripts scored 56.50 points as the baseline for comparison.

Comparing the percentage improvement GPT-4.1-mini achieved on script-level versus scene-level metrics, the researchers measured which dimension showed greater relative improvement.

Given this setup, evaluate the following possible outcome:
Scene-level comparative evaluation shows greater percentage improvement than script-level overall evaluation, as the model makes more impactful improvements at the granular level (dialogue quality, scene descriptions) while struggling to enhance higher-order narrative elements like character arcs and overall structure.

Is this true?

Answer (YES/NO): NO